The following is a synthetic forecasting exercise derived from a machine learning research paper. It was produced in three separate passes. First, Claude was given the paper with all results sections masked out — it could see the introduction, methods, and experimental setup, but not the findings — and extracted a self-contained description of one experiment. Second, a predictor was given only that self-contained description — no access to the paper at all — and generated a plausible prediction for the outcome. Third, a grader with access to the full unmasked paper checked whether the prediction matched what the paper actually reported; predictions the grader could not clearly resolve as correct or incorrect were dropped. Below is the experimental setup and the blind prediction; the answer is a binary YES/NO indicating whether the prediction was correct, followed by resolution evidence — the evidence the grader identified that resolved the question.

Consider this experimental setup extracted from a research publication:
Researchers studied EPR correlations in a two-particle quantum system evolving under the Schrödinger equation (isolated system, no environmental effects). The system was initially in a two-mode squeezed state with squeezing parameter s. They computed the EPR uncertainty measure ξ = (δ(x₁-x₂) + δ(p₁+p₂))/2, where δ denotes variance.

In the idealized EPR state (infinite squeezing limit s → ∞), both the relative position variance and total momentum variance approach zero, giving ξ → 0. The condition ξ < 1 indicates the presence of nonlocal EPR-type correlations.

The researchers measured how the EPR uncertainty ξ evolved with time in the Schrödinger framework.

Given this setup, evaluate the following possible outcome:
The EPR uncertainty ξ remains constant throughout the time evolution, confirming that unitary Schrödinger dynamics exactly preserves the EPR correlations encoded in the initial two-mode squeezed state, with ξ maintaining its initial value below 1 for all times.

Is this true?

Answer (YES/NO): NO